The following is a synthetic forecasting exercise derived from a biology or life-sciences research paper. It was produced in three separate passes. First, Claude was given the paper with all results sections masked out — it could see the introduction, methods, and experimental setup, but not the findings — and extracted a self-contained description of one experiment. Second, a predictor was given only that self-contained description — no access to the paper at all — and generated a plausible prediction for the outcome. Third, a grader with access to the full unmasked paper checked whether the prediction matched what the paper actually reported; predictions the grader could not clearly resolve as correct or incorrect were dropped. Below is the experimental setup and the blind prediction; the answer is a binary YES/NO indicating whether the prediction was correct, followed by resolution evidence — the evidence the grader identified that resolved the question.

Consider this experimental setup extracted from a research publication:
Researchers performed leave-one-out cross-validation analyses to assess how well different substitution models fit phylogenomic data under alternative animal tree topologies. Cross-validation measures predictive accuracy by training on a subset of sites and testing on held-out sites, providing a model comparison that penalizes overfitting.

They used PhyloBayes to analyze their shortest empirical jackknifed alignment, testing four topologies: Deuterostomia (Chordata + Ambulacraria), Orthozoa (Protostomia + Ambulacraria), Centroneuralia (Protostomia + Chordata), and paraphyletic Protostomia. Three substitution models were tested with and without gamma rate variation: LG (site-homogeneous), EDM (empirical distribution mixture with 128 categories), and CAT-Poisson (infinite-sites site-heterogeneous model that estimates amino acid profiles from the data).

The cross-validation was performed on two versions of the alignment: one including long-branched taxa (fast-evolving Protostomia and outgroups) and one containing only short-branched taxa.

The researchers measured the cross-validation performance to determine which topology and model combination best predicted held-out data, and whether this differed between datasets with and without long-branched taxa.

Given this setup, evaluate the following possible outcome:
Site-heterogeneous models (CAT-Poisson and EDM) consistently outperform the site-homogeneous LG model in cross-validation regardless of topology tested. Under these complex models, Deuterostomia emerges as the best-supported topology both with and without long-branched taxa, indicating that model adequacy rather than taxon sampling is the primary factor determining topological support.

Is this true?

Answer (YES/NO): NO